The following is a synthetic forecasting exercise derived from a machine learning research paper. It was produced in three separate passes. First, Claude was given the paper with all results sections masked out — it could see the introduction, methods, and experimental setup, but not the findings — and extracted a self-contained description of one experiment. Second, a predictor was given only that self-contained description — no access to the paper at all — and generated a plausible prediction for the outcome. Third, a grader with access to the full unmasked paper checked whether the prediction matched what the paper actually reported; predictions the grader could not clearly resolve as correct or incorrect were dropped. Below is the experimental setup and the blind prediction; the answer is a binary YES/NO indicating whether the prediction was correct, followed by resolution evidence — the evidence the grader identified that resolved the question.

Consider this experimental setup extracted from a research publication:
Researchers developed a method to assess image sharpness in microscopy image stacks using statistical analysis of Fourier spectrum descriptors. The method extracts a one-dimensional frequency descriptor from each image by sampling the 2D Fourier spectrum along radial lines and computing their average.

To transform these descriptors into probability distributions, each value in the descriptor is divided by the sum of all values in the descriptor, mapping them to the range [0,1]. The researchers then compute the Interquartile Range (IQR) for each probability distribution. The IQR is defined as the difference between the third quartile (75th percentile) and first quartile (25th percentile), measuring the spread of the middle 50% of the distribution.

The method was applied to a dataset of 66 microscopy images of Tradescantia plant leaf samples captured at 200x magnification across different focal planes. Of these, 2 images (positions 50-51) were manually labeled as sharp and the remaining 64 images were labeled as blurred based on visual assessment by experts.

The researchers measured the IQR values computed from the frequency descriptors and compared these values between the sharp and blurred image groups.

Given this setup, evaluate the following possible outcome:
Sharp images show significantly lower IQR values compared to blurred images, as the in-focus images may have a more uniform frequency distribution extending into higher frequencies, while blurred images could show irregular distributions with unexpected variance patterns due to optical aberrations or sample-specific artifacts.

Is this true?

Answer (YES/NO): NO